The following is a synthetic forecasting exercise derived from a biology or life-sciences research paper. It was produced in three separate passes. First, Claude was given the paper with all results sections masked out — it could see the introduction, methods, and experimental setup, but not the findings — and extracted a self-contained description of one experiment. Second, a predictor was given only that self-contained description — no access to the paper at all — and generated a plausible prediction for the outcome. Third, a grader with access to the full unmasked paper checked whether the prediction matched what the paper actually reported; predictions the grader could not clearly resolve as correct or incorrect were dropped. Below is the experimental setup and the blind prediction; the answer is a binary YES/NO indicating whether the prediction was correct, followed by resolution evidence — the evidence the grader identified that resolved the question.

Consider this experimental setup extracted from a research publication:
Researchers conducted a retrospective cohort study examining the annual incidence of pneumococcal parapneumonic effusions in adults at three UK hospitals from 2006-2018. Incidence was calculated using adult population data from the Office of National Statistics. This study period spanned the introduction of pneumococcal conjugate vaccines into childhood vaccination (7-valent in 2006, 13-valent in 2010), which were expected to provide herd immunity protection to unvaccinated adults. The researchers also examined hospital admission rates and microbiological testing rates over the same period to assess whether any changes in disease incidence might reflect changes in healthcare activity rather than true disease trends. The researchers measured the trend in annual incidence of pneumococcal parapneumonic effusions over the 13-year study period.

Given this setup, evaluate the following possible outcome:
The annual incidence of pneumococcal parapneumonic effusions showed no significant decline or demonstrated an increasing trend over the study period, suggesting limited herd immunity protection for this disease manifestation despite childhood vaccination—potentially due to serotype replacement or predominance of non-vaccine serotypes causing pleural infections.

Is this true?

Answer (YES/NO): YES